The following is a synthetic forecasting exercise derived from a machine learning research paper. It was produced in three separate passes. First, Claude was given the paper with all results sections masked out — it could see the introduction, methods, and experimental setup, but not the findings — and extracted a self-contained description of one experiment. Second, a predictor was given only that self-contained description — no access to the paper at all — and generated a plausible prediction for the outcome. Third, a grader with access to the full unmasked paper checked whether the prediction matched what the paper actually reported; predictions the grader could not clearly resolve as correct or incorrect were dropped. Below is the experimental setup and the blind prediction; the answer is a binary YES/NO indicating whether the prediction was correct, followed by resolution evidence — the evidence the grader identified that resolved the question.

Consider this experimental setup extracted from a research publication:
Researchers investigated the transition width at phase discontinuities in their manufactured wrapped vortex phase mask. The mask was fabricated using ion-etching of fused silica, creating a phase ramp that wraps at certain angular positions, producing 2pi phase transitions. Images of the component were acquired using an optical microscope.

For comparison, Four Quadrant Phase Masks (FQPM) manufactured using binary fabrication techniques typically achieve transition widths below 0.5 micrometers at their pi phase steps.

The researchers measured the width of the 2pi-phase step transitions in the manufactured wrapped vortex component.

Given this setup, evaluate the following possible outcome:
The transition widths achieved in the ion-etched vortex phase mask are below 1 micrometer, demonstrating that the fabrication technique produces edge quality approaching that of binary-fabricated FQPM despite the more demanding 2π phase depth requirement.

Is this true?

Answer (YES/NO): NO